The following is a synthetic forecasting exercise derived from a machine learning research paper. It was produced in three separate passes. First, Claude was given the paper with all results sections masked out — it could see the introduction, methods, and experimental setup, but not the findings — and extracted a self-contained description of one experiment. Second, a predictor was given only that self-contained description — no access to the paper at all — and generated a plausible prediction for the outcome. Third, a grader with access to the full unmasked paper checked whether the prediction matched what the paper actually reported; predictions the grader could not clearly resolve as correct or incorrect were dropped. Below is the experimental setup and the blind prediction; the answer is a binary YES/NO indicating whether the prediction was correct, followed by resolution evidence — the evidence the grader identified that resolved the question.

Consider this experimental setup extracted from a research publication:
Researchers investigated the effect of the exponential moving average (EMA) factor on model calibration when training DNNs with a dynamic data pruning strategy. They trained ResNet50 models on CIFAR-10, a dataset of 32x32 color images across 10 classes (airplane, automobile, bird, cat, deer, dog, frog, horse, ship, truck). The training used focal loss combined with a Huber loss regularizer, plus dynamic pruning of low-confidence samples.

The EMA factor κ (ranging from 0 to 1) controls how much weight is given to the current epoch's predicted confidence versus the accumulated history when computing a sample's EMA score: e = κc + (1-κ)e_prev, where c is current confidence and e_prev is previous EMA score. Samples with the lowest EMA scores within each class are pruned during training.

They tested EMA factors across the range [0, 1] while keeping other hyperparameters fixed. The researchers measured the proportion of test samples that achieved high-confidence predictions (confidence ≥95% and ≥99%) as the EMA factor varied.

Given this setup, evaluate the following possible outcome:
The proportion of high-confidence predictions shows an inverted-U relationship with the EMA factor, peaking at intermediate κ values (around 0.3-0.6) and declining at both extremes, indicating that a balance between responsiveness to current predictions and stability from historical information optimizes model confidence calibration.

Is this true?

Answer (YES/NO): NO